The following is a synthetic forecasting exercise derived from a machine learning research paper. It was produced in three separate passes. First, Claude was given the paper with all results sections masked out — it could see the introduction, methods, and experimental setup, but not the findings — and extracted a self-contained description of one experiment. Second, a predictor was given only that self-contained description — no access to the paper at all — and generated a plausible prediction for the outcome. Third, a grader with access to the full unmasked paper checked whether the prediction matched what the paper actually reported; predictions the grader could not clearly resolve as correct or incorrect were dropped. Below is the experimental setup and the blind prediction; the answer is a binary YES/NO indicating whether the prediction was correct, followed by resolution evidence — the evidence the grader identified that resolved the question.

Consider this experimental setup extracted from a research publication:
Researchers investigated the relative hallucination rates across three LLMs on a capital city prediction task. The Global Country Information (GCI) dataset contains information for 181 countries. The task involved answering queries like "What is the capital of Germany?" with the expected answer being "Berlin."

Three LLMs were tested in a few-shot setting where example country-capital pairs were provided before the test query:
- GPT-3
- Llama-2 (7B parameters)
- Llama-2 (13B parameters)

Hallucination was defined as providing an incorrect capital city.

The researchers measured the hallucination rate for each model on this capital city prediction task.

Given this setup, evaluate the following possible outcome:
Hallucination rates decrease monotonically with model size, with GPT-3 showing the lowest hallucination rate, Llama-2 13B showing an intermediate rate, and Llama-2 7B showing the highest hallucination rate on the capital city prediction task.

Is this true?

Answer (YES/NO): NO